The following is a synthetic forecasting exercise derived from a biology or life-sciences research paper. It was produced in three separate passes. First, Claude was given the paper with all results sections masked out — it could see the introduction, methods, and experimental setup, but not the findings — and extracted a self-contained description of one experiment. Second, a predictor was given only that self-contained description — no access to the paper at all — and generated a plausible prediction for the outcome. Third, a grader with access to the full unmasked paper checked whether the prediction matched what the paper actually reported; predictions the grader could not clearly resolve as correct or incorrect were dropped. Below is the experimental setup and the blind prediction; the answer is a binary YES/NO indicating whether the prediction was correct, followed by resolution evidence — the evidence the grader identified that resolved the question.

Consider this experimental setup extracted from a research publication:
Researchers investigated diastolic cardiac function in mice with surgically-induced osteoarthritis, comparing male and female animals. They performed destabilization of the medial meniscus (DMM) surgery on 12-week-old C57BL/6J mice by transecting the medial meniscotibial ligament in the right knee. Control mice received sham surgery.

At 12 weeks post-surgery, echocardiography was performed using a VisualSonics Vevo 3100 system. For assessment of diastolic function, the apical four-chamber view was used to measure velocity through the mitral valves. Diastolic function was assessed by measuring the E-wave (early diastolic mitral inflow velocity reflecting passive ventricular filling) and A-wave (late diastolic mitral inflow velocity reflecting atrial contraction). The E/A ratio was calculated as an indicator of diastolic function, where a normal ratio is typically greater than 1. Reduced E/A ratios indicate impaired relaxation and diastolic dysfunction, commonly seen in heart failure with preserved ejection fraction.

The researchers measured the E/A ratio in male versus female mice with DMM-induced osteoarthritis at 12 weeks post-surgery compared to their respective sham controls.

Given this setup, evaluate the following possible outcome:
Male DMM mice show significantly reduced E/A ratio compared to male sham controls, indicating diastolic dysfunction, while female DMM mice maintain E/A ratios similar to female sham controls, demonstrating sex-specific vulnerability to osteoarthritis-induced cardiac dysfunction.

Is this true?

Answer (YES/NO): NO